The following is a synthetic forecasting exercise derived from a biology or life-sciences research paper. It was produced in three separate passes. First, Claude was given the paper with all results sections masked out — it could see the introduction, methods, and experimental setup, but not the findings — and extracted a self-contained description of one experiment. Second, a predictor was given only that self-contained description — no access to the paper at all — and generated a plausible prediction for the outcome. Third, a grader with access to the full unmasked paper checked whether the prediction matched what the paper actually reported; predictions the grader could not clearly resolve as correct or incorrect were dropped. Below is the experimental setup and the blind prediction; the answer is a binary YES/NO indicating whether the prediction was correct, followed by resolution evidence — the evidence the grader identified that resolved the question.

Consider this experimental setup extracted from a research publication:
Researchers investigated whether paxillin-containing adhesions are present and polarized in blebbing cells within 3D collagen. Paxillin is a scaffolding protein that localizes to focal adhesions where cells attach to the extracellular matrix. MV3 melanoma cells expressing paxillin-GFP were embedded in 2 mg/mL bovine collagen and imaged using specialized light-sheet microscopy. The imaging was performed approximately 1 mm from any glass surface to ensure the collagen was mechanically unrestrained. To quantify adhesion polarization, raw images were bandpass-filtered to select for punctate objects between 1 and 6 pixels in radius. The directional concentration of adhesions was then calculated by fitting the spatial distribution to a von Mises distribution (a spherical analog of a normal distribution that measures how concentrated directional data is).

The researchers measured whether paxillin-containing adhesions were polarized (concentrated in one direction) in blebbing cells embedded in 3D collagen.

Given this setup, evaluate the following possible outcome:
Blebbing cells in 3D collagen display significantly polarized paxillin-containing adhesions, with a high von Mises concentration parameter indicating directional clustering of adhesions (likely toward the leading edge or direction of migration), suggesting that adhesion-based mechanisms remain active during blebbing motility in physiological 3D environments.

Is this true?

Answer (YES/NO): YES